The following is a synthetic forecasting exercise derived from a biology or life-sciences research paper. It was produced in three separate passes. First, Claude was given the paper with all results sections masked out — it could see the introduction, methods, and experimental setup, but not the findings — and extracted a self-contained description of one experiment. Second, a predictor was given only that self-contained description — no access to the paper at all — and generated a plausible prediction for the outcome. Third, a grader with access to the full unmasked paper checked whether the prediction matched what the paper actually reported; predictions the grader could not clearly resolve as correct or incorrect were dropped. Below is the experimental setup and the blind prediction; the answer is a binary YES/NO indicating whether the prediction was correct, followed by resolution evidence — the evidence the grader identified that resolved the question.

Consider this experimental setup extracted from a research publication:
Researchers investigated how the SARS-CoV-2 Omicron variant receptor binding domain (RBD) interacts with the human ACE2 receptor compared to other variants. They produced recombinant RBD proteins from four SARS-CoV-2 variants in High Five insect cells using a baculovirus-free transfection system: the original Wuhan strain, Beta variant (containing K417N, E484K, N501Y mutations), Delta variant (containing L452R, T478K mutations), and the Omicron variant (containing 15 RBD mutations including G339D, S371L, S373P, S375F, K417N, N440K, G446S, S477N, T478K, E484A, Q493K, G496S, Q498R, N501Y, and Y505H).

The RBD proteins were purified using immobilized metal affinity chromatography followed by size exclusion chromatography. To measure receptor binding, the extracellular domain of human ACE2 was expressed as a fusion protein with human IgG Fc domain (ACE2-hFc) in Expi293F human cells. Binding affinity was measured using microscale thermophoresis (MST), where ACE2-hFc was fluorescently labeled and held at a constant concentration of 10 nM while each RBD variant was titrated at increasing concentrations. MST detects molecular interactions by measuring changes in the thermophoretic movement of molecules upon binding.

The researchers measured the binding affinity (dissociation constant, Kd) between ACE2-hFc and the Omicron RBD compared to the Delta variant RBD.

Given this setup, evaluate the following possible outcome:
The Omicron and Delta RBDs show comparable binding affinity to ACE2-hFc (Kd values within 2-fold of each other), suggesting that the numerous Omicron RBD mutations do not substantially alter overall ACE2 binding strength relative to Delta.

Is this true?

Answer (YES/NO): NO